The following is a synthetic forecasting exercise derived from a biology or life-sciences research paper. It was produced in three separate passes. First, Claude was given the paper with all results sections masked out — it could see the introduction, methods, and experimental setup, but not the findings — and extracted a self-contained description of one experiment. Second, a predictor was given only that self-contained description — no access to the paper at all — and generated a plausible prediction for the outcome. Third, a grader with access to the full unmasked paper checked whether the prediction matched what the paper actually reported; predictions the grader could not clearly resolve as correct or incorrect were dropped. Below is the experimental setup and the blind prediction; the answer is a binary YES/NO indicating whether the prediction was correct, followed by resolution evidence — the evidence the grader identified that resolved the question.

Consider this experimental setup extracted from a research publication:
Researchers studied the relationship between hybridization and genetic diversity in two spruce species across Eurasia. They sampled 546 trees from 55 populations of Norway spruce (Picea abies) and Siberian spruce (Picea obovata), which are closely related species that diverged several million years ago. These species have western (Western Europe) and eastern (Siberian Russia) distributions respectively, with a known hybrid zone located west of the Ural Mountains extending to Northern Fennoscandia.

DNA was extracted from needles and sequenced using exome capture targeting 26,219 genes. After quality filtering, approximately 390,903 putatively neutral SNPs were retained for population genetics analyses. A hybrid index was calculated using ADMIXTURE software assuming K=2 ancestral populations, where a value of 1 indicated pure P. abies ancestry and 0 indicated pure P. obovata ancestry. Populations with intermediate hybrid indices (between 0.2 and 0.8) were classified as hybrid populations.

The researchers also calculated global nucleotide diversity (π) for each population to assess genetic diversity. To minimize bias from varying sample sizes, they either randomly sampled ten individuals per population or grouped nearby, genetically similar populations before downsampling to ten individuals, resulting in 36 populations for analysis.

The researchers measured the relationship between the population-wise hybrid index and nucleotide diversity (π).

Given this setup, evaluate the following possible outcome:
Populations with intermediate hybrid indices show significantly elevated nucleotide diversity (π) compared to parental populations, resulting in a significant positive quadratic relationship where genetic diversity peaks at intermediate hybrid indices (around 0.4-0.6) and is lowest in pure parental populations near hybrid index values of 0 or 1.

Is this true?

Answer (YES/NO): NO